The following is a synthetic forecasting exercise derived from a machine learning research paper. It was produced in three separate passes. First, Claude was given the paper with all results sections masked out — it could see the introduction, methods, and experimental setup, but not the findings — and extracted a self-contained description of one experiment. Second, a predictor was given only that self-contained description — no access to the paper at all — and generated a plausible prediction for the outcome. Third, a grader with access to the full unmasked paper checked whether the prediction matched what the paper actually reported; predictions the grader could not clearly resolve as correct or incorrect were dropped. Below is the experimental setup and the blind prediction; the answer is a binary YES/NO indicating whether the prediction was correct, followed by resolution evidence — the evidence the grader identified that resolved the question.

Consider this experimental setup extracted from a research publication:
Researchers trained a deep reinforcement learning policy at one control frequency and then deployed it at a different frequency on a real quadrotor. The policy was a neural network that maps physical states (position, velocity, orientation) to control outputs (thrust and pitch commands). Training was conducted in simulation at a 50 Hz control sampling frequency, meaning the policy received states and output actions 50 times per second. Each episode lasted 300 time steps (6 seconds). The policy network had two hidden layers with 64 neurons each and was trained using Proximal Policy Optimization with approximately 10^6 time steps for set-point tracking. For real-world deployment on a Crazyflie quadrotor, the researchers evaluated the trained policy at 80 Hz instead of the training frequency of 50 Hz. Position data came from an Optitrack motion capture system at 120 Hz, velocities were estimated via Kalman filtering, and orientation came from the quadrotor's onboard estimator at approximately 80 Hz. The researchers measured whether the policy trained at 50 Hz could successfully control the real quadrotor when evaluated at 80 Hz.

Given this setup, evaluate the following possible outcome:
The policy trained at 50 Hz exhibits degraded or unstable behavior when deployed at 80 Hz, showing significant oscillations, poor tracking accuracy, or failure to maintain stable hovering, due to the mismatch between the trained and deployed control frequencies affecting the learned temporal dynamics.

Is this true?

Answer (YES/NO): NO